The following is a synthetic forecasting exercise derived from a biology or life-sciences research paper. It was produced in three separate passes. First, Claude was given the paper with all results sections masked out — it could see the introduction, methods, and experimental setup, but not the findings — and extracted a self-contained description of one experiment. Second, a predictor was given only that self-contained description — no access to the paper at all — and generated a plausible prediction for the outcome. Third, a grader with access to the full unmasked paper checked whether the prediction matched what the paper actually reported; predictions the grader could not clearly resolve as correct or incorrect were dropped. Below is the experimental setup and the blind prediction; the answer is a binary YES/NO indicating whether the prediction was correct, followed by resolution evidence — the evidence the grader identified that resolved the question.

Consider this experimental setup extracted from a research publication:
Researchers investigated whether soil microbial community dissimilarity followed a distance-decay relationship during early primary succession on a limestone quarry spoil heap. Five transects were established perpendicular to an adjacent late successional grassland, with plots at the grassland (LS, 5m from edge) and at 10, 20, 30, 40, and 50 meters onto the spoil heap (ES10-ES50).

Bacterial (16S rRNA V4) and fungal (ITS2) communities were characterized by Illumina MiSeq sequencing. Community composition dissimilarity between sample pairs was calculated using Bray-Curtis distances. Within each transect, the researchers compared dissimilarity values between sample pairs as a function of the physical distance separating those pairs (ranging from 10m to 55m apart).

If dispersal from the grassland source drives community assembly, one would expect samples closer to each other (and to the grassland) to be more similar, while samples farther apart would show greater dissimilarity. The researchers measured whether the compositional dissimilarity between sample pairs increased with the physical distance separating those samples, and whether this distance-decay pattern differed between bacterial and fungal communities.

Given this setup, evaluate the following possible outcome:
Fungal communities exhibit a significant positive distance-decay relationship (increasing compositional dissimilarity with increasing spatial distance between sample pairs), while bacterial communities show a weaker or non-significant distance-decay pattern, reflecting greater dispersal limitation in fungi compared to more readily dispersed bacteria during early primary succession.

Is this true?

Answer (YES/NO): NO